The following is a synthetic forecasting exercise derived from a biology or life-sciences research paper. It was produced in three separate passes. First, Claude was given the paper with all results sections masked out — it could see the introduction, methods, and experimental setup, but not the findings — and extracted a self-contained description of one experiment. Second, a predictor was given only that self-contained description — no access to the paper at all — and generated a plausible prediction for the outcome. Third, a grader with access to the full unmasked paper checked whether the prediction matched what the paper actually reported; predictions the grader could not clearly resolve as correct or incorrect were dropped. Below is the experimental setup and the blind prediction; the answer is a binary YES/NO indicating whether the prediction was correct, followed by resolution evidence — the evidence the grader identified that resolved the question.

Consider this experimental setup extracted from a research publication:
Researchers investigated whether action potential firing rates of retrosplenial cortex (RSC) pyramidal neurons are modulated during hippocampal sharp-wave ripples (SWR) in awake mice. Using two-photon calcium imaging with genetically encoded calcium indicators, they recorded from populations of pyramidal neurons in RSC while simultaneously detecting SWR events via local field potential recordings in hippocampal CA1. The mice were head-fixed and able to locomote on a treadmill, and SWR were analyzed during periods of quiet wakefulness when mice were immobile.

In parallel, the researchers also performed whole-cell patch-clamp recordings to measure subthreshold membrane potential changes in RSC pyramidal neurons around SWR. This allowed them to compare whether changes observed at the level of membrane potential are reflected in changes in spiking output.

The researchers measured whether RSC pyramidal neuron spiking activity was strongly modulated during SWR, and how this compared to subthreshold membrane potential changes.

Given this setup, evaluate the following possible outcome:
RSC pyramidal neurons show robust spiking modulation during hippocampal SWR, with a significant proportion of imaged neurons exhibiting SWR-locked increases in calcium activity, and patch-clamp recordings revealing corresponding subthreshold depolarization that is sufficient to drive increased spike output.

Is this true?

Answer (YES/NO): NO